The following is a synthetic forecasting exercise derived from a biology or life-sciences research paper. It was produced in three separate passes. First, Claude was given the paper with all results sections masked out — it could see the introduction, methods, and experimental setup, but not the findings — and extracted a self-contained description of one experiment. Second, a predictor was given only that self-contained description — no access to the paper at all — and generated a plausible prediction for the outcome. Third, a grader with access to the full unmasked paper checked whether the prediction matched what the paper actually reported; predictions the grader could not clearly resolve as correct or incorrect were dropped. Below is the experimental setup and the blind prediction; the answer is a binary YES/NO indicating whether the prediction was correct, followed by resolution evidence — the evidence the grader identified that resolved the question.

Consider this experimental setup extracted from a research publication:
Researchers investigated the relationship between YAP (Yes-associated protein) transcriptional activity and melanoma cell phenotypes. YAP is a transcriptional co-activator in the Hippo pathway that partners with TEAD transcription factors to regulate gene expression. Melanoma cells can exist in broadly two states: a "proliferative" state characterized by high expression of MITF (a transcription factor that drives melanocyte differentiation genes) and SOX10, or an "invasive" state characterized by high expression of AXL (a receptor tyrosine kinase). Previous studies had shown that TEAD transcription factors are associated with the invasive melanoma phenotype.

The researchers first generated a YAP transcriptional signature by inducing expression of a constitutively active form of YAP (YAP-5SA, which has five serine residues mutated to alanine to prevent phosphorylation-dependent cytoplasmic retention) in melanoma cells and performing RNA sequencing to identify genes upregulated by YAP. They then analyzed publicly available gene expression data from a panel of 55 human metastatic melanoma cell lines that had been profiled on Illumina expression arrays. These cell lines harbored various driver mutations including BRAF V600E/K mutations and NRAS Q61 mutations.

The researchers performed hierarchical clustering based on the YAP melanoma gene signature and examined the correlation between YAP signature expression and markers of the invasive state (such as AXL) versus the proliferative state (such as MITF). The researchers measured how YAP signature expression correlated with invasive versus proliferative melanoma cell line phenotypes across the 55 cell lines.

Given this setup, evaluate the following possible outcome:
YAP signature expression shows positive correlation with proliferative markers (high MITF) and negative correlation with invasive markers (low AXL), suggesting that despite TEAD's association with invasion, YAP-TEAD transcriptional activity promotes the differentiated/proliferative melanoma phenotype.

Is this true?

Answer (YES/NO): NO